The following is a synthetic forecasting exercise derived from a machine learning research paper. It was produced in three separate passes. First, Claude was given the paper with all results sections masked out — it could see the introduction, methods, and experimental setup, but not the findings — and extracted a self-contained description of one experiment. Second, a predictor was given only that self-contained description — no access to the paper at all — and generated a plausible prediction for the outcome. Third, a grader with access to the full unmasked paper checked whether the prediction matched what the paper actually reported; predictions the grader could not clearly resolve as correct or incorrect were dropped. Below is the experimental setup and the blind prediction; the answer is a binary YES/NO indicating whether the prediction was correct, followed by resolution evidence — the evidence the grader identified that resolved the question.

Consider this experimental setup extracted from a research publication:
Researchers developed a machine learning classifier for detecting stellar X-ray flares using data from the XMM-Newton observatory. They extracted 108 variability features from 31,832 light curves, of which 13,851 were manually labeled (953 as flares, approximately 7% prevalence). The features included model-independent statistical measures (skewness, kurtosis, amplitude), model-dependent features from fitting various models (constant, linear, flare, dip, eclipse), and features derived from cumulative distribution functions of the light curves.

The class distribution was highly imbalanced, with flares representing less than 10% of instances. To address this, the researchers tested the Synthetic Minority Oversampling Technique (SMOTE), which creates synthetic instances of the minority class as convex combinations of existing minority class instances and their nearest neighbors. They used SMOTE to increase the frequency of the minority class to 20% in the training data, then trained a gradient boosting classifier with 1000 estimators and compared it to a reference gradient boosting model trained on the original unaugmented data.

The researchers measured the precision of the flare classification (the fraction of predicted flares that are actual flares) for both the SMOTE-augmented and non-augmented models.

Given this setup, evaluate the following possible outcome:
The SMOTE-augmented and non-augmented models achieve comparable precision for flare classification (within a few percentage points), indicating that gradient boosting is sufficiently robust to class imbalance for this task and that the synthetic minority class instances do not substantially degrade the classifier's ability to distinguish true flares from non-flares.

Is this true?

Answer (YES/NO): NO